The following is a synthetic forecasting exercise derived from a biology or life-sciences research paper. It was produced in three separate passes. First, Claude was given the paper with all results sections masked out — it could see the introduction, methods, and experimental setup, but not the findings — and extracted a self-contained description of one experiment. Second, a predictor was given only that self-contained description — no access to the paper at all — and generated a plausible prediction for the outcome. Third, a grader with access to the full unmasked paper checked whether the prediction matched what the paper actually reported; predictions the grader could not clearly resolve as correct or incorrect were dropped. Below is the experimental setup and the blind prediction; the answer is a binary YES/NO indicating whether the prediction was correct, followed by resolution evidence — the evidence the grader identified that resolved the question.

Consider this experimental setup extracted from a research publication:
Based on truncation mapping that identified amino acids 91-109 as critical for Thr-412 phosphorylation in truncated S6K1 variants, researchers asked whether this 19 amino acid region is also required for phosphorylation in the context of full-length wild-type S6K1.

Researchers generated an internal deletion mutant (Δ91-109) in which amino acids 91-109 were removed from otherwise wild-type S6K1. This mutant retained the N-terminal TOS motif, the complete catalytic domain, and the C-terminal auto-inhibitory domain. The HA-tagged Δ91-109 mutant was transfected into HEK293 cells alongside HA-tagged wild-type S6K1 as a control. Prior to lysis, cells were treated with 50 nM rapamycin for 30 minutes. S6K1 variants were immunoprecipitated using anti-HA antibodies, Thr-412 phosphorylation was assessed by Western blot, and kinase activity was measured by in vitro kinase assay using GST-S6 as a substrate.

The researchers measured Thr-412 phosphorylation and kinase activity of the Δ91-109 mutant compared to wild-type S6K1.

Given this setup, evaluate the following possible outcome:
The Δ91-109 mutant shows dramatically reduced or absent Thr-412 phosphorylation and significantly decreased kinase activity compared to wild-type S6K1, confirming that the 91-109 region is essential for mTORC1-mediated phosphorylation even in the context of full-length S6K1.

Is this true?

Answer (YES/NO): NO